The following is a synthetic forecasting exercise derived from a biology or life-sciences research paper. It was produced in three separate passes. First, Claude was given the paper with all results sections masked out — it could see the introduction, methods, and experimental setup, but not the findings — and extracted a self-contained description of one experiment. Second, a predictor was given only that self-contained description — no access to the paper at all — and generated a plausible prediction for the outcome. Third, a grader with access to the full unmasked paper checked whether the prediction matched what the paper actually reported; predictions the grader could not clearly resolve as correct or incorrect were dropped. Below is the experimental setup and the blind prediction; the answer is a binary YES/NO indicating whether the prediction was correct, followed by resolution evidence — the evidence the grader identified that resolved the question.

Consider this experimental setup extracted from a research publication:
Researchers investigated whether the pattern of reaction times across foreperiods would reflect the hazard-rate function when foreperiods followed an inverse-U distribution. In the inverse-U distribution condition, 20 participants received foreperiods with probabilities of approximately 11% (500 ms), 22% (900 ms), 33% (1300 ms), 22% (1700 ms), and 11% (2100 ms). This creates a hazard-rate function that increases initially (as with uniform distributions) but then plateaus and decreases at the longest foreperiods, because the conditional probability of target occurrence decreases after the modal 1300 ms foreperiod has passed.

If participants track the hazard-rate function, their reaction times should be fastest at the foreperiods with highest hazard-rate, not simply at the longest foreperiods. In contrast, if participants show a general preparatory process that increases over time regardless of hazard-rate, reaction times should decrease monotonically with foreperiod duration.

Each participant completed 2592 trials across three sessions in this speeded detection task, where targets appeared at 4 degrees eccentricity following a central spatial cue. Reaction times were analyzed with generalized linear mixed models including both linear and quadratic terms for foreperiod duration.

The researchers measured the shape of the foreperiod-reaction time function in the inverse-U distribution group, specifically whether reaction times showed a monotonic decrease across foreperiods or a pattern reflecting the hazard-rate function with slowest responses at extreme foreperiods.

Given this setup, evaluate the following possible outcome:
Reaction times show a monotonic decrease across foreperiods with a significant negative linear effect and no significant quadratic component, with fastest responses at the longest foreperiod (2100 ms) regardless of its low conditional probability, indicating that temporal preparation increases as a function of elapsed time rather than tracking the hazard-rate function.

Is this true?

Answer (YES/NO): NO